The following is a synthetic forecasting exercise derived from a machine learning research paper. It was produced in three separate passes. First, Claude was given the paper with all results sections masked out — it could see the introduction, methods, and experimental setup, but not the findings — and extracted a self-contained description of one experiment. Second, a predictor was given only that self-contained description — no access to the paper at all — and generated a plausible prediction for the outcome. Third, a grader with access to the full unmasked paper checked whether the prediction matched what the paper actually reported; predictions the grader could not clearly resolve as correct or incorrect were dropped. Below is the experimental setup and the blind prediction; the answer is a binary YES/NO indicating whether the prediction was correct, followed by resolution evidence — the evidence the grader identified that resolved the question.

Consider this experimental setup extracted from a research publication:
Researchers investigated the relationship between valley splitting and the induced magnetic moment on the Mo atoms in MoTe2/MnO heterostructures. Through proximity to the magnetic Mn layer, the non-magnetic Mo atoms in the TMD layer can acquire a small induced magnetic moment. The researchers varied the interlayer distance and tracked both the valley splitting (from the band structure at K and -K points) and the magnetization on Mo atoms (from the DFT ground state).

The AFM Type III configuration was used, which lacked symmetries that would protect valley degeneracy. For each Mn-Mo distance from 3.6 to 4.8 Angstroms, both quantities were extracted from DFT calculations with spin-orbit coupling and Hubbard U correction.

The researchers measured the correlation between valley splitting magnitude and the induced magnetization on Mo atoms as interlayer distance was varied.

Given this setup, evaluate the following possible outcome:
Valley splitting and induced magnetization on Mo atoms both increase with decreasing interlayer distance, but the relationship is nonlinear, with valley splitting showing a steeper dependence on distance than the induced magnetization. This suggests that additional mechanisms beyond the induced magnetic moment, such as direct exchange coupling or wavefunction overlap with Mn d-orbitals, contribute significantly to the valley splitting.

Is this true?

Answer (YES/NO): NO